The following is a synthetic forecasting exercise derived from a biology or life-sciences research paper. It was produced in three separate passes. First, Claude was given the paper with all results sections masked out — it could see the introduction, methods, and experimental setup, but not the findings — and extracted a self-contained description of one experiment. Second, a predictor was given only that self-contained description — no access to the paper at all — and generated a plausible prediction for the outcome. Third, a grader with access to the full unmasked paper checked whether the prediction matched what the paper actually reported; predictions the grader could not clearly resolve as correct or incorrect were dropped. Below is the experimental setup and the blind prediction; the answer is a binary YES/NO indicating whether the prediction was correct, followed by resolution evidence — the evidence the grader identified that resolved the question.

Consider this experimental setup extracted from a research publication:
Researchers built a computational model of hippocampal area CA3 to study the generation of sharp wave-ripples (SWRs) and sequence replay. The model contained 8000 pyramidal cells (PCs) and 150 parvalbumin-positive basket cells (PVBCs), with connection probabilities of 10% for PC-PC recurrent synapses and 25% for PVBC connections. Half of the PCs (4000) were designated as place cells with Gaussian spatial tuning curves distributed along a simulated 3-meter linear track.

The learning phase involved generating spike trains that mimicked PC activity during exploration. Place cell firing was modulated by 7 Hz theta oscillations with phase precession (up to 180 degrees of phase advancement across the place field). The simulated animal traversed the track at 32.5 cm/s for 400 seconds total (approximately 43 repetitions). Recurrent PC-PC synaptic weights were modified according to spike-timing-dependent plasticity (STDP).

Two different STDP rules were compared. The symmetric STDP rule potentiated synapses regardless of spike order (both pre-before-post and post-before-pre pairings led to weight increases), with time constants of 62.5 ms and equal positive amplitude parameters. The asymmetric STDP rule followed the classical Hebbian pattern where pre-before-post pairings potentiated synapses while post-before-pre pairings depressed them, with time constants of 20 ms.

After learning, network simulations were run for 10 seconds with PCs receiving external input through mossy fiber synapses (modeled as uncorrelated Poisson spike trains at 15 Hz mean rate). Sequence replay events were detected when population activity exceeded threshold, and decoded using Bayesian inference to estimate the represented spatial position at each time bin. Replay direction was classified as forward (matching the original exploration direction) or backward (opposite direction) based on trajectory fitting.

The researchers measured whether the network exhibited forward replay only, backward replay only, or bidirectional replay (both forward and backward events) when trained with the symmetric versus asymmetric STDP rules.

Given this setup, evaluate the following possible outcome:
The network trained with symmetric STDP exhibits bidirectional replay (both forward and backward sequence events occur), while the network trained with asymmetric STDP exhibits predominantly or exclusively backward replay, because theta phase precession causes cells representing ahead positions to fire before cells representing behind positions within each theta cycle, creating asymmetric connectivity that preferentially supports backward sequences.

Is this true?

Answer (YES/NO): NO